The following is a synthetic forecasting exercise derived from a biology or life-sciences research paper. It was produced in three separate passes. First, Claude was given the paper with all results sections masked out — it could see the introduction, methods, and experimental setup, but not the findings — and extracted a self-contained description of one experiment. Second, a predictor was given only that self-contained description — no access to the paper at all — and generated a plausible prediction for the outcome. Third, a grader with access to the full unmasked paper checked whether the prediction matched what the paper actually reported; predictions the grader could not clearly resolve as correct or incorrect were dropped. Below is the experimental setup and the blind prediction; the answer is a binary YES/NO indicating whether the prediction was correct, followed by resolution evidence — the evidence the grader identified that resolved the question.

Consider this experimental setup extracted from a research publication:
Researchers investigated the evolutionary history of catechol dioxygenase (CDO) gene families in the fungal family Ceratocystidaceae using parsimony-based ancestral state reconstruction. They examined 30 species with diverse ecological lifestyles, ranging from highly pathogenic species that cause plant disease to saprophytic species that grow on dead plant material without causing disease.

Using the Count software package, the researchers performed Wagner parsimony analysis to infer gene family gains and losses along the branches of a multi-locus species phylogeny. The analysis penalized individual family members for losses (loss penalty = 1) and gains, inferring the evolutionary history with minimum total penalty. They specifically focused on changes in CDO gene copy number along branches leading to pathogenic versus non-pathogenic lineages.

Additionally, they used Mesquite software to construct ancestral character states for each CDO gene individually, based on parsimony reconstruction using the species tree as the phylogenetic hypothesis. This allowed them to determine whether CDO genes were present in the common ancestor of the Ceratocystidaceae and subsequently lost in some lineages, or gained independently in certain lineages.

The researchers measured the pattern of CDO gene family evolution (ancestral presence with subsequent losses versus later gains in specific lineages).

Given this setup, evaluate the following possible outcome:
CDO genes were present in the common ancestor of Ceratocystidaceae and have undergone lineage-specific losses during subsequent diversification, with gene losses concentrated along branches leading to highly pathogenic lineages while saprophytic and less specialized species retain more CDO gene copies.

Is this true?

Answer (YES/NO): NO